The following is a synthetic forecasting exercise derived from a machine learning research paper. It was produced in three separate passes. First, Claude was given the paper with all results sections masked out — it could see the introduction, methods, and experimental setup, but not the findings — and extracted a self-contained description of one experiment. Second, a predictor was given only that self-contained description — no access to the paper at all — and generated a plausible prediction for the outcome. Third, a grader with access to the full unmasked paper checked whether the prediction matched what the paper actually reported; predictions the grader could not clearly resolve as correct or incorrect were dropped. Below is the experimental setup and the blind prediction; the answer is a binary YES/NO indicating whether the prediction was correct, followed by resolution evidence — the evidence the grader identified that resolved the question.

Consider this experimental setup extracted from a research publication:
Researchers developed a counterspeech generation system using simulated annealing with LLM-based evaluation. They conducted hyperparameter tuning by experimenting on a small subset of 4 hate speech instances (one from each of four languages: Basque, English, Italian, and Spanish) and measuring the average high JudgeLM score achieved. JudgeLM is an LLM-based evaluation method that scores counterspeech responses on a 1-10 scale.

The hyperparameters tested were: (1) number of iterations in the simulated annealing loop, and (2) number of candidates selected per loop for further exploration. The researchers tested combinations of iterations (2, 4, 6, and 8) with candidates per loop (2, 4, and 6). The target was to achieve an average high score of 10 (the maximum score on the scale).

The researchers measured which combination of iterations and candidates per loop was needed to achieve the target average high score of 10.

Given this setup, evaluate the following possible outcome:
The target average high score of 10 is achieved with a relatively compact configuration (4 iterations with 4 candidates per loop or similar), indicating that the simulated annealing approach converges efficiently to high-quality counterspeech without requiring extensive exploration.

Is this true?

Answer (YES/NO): NO